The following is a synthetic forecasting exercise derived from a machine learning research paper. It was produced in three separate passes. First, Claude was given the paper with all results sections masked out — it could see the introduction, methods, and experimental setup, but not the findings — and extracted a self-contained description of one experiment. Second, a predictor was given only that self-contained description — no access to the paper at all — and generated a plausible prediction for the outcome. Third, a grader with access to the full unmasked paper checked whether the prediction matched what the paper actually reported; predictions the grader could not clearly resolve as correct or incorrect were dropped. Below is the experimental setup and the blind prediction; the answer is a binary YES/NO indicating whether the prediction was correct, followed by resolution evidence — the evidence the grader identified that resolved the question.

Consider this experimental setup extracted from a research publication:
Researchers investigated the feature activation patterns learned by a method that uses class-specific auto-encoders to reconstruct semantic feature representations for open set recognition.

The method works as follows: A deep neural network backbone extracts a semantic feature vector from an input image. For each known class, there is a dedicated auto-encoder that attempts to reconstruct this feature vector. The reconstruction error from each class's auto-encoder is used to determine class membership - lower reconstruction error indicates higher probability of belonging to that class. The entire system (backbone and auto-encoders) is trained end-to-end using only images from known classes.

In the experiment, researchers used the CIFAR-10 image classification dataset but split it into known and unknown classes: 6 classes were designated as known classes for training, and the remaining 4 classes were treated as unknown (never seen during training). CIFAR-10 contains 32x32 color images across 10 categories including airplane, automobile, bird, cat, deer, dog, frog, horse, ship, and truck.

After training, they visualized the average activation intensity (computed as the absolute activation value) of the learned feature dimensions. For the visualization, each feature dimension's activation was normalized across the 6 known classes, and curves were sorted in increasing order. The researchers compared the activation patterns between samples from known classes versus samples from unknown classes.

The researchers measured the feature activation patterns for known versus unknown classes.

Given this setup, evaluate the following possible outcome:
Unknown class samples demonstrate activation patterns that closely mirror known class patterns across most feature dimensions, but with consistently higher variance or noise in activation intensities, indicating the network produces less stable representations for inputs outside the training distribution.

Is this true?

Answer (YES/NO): NO